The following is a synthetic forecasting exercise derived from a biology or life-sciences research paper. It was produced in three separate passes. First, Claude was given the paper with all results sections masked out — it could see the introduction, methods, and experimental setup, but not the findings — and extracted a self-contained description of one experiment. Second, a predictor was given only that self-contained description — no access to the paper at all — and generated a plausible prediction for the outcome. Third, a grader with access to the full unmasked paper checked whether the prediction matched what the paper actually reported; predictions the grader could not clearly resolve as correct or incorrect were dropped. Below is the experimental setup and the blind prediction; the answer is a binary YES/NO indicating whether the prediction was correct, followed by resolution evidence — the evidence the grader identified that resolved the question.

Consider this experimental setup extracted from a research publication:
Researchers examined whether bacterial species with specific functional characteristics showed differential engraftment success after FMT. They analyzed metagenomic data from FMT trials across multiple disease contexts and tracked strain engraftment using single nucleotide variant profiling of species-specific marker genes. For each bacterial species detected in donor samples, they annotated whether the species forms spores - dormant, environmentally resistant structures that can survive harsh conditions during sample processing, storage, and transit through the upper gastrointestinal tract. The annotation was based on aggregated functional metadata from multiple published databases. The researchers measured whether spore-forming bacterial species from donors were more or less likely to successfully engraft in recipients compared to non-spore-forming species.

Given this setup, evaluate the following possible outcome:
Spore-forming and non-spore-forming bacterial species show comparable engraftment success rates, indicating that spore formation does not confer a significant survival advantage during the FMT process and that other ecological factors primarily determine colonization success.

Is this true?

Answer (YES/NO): NO